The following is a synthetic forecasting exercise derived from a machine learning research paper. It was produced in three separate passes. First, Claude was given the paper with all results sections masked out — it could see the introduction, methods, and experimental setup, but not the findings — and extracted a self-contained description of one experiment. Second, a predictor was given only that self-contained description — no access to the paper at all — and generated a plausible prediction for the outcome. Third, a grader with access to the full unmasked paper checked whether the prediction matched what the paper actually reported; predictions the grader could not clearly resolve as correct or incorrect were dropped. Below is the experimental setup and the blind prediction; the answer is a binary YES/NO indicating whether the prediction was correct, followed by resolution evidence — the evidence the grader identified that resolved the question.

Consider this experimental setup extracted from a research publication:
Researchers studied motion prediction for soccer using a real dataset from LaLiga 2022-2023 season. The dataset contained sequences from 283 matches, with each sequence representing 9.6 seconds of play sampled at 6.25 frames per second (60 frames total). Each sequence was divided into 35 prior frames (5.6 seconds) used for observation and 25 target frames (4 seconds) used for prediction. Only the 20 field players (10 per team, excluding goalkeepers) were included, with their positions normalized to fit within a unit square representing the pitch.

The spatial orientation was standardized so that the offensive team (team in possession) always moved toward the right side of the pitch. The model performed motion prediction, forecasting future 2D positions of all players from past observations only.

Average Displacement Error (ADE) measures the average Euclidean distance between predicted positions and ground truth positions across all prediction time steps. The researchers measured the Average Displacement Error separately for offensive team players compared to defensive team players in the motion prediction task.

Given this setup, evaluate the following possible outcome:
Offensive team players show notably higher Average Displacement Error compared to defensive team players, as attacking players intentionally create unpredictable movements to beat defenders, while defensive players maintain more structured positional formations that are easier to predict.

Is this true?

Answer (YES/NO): YES